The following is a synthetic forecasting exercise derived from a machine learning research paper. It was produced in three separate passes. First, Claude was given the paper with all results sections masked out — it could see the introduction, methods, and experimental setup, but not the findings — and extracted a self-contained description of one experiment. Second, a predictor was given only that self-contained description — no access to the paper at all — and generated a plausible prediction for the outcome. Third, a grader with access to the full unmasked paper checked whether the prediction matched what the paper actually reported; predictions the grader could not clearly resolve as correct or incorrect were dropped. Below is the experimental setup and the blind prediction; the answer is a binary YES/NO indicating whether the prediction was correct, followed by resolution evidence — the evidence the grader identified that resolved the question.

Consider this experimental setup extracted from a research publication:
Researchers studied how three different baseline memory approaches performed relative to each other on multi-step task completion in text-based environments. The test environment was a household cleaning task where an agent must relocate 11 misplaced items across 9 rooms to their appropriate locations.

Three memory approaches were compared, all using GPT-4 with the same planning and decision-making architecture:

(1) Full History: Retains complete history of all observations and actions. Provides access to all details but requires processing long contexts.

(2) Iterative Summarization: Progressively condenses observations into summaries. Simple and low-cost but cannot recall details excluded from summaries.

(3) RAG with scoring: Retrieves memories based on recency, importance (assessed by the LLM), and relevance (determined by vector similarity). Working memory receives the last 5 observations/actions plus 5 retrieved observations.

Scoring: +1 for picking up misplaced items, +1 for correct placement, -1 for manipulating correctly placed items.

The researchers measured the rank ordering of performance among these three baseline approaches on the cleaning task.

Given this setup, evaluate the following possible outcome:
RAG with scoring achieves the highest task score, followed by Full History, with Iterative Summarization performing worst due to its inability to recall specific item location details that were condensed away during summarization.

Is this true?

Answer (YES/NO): NO